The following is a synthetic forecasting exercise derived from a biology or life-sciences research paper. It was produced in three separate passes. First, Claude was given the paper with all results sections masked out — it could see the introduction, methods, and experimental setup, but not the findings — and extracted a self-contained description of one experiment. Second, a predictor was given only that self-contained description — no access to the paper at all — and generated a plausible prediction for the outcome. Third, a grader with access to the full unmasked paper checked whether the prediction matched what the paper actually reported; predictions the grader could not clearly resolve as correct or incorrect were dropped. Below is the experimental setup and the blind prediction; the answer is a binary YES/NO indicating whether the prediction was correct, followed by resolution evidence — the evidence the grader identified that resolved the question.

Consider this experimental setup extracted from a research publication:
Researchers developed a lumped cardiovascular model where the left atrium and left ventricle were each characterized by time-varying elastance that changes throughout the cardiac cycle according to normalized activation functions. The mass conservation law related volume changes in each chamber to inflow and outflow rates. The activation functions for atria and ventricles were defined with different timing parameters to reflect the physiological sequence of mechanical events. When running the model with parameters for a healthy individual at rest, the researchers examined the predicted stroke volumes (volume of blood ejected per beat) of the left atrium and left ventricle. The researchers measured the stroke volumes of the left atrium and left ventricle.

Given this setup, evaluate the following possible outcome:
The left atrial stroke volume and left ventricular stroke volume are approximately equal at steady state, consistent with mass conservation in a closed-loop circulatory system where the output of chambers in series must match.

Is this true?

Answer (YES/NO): NO